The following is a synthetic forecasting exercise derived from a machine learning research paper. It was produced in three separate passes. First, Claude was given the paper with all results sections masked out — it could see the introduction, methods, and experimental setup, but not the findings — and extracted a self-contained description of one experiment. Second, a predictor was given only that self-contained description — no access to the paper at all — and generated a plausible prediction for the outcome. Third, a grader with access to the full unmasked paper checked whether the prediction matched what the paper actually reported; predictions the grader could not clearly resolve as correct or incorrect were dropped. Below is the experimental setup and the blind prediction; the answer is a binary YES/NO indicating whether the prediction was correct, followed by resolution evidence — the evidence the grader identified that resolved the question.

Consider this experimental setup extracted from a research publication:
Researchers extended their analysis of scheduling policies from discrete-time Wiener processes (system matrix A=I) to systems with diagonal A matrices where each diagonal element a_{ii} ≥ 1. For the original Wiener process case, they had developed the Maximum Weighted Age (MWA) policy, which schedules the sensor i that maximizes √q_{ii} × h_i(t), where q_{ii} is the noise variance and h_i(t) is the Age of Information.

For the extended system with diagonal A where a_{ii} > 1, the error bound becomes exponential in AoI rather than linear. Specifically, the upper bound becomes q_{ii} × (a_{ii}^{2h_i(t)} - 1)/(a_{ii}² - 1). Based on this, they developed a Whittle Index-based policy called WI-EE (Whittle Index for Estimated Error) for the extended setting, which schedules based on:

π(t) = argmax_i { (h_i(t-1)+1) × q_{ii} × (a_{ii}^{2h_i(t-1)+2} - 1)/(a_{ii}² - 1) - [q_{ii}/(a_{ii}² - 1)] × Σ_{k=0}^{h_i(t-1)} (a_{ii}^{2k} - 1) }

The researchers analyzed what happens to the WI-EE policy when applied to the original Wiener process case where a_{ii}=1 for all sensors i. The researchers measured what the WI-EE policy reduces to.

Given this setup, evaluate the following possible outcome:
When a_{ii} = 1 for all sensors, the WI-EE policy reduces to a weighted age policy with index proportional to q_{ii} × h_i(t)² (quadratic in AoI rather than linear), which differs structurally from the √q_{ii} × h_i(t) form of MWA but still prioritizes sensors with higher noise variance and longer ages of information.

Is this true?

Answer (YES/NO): NO